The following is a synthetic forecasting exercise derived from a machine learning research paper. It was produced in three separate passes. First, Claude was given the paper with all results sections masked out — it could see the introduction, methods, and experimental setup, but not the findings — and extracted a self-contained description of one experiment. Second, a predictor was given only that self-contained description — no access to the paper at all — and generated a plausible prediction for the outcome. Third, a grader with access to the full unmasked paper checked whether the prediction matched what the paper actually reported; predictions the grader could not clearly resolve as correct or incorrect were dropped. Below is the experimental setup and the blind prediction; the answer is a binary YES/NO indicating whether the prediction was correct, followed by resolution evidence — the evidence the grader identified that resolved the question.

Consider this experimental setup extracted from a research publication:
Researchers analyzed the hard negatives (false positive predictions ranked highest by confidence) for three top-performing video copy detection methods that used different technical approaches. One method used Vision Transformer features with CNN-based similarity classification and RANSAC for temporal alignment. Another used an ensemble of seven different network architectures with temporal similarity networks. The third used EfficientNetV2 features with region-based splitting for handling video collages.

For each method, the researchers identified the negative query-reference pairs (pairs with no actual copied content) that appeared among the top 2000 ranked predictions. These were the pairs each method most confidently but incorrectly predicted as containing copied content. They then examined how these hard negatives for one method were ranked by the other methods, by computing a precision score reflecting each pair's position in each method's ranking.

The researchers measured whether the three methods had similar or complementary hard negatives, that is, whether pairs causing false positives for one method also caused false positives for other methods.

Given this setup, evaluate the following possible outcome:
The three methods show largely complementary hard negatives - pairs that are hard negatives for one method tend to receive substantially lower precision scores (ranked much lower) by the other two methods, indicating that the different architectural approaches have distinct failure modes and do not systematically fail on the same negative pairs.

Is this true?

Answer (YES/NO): YES